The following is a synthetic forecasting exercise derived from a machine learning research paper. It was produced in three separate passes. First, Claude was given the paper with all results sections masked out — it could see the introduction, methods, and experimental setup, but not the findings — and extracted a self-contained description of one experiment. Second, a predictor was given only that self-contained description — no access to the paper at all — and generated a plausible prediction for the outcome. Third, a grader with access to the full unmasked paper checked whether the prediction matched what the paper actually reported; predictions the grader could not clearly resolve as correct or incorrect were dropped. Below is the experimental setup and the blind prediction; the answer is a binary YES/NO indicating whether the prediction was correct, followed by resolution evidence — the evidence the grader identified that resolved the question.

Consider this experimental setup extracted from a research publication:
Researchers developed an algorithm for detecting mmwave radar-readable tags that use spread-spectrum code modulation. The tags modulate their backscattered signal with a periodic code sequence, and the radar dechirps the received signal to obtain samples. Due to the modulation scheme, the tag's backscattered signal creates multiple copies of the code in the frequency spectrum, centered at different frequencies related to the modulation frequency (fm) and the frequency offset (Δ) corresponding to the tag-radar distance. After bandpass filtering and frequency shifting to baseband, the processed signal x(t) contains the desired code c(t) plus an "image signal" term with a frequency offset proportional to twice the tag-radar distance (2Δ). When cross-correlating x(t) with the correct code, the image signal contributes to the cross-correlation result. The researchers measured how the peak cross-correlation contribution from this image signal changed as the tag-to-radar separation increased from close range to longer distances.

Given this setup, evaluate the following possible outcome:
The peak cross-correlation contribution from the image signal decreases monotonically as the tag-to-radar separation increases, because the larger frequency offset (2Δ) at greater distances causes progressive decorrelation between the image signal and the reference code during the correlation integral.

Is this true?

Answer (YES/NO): YES